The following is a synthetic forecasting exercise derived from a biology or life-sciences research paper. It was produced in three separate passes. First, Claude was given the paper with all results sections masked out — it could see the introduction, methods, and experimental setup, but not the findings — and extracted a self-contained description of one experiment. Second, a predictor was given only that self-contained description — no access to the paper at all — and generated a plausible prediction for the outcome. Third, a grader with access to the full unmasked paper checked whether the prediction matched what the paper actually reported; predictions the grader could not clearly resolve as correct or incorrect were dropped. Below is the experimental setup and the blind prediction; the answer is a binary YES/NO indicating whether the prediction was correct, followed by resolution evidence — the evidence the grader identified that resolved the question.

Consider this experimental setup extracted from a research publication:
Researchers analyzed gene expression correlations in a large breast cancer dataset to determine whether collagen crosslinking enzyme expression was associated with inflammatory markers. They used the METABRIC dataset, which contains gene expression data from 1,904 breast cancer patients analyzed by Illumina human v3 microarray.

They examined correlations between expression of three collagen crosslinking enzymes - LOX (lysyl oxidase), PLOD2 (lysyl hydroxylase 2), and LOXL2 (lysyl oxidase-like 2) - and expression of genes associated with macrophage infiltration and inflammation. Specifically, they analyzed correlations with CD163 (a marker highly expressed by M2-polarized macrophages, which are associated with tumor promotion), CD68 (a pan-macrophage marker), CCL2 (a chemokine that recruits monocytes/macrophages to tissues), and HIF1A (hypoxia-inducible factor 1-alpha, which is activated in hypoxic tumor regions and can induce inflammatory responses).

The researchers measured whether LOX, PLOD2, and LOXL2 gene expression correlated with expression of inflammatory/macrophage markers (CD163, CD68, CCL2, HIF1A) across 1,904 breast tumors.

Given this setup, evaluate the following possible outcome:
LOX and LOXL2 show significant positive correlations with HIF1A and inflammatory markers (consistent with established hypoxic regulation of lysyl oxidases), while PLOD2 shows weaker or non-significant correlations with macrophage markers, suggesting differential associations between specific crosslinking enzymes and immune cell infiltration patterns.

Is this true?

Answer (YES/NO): NO